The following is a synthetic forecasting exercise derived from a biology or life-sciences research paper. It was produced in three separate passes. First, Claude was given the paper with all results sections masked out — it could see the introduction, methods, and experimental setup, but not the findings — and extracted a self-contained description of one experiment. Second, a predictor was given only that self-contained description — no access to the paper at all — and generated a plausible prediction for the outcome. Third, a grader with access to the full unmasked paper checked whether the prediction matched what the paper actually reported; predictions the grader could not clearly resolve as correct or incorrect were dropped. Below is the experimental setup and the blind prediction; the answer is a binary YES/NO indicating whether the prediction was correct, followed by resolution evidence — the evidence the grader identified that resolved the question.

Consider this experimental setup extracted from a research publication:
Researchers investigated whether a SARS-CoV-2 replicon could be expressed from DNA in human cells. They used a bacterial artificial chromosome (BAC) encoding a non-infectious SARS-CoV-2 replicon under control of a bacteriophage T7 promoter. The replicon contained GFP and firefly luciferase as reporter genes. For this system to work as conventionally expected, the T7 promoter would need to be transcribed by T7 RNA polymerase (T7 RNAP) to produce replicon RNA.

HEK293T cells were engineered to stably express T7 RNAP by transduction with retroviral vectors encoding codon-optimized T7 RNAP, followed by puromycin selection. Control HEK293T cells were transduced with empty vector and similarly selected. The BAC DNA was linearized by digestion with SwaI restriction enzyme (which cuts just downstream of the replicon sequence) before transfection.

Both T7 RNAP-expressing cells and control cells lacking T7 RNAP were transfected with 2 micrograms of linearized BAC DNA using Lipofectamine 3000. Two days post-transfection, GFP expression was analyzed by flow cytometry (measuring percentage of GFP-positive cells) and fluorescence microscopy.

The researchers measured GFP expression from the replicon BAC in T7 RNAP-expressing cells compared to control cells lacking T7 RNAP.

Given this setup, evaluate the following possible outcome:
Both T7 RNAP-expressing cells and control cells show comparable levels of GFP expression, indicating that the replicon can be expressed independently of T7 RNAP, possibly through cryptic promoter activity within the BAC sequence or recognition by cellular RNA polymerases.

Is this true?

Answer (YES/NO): YES